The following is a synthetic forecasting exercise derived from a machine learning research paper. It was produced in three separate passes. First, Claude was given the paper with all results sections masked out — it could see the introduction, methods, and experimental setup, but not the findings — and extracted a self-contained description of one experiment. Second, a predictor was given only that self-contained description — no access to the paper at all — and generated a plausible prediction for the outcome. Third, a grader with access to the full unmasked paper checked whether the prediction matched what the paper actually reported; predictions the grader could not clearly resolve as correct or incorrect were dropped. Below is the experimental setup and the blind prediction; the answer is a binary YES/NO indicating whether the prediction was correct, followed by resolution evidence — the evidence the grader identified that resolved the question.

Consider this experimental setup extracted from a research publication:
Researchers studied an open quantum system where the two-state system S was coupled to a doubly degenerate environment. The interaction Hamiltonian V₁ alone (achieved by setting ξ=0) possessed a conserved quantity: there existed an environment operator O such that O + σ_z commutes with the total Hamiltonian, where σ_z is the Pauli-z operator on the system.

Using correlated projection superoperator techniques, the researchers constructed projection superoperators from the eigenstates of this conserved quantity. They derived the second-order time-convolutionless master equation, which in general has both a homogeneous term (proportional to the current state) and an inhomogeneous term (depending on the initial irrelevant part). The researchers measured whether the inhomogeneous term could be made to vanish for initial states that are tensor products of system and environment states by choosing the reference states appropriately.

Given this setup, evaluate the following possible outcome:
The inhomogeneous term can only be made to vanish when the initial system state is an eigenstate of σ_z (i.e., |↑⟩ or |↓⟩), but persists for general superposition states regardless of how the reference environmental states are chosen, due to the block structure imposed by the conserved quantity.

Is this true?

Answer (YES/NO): NO